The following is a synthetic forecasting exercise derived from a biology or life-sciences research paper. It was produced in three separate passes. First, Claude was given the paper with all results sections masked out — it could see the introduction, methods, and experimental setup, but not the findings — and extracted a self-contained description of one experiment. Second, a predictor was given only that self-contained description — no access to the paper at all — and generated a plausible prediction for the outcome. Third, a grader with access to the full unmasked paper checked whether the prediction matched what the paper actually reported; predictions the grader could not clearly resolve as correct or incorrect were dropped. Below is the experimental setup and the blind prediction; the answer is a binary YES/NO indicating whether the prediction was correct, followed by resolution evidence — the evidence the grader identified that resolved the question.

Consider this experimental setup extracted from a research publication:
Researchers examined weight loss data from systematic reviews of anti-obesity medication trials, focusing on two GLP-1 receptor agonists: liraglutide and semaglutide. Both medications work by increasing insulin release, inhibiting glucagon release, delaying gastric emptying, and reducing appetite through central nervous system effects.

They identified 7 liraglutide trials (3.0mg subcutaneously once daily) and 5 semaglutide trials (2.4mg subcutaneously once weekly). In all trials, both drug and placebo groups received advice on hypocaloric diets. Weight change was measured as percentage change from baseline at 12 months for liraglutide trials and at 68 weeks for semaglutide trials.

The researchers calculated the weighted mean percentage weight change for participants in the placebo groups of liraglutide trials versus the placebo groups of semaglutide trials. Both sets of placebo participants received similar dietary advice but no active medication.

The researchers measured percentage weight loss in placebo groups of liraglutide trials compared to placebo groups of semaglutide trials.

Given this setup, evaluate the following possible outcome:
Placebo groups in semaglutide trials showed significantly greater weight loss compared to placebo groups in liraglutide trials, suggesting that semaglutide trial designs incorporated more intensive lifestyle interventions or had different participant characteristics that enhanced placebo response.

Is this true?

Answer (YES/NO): NO